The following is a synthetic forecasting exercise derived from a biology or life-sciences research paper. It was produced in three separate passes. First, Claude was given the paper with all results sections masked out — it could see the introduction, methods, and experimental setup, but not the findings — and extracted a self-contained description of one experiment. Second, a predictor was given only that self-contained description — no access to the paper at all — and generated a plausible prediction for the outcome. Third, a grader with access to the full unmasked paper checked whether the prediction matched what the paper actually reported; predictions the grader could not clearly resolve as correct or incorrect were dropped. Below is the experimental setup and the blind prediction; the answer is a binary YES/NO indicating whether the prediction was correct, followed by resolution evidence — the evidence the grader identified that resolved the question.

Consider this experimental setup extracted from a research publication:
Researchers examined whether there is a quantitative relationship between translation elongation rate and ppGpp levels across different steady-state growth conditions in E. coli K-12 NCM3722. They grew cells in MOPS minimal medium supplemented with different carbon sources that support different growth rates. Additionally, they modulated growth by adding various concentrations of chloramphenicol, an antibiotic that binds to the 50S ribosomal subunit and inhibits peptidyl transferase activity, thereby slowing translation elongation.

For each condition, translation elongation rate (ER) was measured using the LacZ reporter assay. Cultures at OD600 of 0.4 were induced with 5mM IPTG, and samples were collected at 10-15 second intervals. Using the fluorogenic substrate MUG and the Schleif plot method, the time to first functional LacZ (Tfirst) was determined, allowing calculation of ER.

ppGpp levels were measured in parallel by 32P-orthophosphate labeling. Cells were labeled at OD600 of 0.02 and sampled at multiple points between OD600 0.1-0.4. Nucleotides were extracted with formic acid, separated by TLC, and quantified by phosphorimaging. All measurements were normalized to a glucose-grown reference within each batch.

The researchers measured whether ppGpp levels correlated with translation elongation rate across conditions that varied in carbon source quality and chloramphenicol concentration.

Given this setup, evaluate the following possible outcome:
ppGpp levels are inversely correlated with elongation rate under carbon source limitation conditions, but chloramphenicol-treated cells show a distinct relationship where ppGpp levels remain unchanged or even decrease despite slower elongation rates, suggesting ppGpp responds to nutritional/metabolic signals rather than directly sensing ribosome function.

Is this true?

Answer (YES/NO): NO